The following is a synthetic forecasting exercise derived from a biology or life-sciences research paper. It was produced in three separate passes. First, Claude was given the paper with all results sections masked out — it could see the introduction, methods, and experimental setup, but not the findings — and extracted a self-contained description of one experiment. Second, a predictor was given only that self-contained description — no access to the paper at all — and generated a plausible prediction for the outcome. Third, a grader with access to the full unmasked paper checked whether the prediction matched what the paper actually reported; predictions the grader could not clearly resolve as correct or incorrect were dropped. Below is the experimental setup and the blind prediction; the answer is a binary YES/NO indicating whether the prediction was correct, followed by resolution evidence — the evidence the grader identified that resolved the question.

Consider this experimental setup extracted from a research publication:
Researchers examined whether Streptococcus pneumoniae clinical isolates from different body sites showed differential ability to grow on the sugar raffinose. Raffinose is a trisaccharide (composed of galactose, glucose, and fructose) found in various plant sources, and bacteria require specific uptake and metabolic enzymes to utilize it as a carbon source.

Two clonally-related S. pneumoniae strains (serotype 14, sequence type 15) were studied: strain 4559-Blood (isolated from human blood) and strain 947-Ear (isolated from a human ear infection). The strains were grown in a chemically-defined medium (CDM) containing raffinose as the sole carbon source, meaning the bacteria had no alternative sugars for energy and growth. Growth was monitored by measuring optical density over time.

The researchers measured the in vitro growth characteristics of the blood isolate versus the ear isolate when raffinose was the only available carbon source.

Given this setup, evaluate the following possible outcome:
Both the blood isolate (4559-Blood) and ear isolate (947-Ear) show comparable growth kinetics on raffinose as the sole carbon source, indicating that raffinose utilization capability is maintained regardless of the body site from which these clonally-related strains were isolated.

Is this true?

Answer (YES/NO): NO